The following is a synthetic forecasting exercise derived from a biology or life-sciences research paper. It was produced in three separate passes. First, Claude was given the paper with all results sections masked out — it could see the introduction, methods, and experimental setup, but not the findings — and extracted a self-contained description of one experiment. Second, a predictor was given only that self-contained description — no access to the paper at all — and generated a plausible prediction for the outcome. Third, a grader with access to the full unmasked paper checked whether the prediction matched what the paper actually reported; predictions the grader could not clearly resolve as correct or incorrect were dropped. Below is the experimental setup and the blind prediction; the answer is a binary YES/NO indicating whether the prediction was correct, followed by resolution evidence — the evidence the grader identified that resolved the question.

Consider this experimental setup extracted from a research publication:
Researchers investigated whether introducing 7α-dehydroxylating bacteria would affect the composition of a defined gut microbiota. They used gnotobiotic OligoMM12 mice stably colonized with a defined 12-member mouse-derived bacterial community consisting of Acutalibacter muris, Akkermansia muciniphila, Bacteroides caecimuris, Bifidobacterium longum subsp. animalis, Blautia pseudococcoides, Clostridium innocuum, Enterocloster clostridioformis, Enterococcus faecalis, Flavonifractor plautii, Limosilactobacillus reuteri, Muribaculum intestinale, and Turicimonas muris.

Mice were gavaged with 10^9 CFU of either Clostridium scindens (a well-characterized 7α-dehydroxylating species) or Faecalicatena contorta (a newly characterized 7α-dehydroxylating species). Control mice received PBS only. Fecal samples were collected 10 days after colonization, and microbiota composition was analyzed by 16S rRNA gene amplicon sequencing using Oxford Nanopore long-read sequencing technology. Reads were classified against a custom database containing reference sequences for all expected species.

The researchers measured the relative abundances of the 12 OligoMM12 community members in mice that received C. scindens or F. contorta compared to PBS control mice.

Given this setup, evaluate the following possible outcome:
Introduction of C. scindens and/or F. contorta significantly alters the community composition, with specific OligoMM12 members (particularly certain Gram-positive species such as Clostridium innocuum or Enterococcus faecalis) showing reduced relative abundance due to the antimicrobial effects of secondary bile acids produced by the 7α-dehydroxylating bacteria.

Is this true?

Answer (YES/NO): NO